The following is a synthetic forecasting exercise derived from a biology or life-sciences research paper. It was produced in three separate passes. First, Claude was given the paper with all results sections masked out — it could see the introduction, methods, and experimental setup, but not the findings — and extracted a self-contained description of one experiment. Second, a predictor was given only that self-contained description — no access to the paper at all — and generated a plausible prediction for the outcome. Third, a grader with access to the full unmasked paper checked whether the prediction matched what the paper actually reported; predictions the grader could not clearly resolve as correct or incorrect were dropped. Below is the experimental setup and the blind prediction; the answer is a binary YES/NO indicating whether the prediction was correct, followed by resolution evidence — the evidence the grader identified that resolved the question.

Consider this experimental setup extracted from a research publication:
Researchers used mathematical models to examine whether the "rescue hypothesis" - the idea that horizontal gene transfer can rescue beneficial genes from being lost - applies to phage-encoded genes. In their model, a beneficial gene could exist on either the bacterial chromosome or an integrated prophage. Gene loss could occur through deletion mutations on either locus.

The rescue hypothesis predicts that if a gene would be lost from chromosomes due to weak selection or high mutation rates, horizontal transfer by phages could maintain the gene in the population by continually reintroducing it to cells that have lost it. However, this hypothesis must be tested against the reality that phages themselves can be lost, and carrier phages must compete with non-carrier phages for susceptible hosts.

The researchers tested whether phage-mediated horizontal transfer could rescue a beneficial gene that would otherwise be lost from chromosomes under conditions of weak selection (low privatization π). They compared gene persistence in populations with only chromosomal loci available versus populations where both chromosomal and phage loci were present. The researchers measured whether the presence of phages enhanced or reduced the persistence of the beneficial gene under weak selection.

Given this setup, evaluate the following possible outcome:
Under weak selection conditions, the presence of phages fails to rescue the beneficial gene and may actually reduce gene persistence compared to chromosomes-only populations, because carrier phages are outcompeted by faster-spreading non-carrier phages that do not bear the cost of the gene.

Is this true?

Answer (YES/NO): YES